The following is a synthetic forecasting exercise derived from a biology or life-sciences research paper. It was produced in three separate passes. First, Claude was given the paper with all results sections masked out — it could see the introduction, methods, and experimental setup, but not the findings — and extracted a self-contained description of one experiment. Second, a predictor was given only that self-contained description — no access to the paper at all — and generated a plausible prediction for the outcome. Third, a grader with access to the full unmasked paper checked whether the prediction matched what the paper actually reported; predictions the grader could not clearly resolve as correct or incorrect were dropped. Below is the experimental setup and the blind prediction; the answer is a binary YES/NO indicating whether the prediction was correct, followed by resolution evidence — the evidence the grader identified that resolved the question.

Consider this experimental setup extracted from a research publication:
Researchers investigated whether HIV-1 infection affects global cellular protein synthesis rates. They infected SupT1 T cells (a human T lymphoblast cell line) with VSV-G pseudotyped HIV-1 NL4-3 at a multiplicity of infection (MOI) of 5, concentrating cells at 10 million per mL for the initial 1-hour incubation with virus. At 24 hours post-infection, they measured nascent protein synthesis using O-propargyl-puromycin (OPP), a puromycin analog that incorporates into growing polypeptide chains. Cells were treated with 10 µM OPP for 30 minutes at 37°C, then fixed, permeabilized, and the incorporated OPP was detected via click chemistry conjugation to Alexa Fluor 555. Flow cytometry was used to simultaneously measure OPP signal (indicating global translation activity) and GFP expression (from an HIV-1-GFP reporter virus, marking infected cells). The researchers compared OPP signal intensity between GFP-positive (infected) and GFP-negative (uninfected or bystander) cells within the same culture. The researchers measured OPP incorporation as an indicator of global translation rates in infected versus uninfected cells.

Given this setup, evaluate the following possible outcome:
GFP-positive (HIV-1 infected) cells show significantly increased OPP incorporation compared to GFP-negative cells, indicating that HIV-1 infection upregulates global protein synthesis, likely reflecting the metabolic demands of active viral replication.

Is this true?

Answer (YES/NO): NO